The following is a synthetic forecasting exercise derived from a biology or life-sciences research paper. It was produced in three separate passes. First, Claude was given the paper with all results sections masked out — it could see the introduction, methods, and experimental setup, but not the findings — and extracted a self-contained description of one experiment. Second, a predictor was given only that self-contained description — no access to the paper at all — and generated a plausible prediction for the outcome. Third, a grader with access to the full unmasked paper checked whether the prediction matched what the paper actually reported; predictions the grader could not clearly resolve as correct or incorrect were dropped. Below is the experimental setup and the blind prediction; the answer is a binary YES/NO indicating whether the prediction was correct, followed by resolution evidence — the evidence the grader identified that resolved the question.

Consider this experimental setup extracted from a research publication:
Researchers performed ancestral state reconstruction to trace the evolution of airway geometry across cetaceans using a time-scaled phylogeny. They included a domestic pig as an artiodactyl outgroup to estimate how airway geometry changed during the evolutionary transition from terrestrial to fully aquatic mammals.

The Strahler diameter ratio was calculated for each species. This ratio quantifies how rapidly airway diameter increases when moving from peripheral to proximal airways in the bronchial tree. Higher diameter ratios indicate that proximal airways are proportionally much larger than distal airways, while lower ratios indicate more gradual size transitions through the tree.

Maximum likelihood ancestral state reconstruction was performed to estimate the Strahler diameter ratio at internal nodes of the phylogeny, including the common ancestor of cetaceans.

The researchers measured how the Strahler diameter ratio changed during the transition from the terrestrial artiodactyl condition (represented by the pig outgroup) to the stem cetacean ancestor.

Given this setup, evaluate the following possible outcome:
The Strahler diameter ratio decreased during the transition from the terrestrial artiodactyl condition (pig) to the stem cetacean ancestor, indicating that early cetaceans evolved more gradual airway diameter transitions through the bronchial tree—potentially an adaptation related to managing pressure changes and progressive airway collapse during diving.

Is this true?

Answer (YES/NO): NO